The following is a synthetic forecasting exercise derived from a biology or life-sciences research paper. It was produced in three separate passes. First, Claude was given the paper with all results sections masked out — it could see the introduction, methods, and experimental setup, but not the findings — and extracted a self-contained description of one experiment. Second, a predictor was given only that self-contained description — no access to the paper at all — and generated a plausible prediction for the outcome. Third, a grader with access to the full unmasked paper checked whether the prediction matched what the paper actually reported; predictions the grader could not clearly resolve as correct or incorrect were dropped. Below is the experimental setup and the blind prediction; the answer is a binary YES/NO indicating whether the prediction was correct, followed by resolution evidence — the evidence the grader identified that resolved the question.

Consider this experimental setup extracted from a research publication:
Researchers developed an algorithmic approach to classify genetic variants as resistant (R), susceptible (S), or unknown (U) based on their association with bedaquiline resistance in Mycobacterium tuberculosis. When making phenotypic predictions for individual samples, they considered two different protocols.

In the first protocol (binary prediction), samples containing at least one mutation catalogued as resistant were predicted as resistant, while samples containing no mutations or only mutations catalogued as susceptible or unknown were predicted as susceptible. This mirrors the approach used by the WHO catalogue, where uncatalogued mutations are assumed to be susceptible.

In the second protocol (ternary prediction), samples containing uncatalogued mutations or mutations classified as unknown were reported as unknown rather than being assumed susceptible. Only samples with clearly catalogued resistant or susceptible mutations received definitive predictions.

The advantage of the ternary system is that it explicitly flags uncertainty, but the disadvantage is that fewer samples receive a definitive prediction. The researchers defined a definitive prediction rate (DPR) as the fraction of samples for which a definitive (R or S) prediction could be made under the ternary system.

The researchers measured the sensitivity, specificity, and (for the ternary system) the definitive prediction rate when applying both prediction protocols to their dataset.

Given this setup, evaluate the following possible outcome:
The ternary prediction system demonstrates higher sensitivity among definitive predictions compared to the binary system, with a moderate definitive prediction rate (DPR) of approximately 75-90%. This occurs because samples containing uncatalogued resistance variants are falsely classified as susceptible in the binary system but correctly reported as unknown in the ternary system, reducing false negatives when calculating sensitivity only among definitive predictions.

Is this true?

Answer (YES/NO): NO